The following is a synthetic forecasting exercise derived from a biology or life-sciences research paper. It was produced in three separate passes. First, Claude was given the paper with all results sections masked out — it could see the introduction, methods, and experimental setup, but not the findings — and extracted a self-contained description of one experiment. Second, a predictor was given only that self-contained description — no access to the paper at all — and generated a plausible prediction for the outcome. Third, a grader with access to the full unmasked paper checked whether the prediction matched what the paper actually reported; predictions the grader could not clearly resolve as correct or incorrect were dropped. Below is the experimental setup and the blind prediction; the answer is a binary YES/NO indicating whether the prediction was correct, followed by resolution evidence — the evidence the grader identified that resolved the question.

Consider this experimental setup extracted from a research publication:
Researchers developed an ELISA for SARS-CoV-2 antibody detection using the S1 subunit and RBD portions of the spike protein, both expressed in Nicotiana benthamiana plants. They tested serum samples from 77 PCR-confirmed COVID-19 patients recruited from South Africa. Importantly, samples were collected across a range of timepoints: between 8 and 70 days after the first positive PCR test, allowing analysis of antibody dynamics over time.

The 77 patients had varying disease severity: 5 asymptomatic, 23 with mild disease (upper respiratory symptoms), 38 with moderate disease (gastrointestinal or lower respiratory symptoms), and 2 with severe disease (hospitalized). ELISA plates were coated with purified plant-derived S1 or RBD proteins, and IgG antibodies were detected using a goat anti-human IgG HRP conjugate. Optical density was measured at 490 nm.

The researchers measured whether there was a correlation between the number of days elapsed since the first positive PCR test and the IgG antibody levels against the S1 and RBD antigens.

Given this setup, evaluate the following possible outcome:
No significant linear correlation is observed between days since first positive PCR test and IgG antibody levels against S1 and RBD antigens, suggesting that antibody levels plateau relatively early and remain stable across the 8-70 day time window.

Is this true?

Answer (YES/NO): YES